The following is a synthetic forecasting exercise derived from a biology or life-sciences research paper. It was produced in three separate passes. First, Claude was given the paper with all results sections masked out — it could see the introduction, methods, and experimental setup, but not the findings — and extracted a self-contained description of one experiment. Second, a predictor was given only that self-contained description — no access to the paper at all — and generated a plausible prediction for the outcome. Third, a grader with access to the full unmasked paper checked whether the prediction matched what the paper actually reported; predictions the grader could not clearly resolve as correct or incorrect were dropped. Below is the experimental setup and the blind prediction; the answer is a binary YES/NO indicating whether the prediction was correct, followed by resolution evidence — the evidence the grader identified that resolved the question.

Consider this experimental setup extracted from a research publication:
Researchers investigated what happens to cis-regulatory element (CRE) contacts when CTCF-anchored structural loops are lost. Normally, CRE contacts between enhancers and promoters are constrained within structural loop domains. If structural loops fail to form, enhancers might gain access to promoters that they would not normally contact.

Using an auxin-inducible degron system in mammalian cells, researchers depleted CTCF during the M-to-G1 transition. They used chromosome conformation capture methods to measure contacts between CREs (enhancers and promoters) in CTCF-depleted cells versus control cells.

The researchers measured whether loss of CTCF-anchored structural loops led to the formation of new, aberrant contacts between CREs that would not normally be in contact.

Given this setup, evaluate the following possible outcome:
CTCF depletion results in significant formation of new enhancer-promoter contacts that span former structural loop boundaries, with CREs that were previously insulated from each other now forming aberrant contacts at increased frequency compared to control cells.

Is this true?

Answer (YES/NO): YES